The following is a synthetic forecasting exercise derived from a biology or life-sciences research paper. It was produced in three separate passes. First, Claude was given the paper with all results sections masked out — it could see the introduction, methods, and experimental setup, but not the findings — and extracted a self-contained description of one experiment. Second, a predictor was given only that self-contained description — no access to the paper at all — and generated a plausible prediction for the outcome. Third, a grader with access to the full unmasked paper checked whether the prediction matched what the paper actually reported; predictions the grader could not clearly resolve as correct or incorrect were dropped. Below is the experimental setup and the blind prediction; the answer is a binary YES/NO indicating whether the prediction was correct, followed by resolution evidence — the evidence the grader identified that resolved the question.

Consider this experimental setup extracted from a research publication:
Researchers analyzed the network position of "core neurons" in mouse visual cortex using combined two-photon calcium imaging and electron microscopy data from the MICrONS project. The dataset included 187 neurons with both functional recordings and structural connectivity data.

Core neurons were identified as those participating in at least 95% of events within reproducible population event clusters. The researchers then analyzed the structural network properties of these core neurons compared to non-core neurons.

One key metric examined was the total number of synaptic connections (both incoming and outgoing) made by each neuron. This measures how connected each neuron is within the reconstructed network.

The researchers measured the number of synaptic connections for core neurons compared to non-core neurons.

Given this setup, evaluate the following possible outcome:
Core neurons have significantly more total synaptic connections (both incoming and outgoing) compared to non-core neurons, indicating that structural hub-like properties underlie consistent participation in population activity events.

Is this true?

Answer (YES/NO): YES